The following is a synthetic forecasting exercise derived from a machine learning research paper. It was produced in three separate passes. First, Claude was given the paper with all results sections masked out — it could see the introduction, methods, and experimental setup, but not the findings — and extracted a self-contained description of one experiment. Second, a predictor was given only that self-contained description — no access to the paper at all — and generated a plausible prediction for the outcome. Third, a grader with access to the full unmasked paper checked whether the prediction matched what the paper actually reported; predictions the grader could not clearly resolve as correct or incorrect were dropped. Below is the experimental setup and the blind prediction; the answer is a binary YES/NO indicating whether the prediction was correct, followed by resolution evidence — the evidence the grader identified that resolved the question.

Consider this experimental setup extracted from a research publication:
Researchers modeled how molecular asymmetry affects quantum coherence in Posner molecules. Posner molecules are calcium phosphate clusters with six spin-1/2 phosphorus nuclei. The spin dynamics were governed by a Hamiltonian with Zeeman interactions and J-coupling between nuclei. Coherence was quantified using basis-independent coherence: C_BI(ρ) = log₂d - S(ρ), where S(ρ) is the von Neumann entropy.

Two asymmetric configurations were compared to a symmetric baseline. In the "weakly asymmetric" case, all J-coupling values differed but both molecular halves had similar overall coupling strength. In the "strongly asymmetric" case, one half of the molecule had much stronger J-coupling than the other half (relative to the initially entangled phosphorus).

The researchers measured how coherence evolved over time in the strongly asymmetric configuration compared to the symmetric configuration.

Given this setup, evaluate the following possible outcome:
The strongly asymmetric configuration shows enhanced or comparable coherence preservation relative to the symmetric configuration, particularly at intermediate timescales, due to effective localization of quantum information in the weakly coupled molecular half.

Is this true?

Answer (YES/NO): YES